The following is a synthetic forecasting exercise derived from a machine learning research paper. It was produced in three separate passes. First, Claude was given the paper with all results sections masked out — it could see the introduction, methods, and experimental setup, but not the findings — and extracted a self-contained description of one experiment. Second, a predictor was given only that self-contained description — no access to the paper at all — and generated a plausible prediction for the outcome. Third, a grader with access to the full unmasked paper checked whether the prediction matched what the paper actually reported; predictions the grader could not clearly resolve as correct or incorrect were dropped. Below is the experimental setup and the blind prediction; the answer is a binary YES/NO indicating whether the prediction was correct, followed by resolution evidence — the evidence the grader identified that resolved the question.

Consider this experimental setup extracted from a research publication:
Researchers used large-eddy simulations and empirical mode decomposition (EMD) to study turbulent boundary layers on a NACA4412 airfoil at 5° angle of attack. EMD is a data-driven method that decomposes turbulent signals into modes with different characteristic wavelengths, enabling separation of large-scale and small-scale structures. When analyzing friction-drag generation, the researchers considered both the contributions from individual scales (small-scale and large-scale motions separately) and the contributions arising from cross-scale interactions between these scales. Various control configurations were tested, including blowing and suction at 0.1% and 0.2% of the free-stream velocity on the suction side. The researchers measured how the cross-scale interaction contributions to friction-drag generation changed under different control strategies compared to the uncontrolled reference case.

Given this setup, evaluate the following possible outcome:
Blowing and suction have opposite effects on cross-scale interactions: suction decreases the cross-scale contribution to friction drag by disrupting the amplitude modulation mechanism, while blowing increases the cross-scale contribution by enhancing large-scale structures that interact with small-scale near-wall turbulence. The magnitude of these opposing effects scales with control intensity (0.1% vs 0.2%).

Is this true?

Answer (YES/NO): NO